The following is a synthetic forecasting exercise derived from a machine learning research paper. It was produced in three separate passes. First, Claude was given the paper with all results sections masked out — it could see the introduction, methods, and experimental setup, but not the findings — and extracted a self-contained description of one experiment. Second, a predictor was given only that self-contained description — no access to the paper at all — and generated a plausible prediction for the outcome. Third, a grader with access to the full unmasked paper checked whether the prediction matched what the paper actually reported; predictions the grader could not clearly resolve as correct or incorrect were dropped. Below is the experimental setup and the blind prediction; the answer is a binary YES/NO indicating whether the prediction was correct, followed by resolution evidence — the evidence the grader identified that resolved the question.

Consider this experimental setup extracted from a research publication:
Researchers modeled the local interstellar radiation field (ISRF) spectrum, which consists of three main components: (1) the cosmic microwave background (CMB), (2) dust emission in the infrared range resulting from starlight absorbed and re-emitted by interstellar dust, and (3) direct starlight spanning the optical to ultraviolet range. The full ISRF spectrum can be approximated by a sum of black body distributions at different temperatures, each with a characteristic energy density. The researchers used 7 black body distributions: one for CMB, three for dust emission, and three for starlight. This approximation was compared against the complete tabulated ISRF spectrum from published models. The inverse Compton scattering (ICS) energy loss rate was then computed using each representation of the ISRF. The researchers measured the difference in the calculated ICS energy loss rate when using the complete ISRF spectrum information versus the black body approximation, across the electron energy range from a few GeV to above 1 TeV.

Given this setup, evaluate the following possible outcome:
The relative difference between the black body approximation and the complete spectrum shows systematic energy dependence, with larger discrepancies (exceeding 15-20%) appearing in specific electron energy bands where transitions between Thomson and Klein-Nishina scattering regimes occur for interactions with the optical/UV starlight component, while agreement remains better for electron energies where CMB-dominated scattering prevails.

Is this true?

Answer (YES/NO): NO